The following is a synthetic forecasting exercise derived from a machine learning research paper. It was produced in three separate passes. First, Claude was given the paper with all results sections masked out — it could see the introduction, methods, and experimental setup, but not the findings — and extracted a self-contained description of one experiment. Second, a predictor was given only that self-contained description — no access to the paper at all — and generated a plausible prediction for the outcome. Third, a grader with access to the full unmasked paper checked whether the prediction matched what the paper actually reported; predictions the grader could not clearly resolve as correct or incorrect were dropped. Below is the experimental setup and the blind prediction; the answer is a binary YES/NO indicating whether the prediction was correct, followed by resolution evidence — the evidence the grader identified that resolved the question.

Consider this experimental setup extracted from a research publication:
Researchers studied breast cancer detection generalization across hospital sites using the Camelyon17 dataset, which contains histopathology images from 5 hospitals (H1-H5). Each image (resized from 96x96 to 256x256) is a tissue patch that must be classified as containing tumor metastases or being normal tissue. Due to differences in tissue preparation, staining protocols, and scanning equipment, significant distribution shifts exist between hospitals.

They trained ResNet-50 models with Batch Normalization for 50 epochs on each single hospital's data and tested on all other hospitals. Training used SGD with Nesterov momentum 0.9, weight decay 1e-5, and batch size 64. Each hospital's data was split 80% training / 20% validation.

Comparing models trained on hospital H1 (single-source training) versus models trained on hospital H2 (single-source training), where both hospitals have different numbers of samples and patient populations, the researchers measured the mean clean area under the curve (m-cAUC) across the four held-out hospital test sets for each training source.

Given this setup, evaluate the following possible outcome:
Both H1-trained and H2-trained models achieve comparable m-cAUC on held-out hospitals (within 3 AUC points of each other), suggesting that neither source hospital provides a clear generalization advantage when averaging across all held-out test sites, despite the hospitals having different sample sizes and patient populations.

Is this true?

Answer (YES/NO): NO